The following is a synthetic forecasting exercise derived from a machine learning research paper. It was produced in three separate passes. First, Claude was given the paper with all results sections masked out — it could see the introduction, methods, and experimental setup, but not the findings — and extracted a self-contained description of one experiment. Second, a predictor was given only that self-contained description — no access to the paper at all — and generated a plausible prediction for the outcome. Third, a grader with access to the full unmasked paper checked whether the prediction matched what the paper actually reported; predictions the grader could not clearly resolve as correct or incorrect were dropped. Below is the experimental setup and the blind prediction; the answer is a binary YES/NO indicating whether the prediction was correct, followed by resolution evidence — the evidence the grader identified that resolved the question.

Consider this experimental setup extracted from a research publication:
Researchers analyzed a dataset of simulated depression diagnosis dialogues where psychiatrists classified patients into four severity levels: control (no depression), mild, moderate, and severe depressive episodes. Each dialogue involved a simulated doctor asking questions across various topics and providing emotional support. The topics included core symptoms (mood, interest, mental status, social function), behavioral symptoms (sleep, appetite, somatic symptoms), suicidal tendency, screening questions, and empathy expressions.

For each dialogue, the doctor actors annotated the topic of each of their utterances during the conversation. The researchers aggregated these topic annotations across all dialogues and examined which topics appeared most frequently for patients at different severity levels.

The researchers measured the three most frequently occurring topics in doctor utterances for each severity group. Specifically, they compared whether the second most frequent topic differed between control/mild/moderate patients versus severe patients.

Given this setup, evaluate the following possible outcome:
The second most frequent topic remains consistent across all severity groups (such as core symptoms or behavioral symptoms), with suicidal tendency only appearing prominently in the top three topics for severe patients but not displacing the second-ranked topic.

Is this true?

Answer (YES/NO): NO